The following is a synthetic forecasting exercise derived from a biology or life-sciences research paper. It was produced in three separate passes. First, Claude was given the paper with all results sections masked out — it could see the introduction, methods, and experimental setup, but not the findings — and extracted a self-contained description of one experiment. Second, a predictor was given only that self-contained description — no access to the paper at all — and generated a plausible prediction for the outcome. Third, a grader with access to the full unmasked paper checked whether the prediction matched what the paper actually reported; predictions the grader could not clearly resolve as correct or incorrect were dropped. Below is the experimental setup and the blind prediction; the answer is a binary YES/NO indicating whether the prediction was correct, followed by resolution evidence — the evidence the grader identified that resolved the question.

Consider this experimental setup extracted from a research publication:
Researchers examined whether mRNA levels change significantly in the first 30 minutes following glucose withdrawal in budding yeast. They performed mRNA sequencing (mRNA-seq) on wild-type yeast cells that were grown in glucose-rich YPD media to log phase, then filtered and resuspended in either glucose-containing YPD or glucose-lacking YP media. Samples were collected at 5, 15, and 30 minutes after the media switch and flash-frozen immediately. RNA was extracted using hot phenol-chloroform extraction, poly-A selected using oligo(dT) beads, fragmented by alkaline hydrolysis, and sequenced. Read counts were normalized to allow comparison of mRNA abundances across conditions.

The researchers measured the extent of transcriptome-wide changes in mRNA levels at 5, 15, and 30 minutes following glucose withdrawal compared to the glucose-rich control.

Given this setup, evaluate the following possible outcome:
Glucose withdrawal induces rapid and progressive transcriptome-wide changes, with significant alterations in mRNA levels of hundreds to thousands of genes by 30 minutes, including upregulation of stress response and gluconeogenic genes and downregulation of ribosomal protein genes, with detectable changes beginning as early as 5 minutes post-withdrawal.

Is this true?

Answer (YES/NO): NO